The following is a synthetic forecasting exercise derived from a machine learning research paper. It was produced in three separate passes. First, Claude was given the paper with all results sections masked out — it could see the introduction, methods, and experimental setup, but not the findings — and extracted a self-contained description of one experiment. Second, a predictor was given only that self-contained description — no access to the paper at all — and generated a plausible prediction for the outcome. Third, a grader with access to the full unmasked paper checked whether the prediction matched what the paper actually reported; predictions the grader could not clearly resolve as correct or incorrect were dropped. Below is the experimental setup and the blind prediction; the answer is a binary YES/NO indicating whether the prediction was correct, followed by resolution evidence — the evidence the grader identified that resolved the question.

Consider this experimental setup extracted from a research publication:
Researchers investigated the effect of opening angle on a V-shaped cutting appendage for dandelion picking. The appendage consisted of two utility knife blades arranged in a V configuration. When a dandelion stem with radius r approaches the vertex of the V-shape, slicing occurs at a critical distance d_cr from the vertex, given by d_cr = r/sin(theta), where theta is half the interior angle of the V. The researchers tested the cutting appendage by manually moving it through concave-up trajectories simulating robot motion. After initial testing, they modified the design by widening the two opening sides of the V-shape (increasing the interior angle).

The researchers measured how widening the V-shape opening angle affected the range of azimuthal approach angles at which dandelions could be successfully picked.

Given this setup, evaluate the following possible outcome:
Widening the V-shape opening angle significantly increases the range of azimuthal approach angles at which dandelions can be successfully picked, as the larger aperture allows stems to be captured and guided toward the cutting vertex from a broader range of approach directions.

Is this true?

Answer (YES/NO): YES